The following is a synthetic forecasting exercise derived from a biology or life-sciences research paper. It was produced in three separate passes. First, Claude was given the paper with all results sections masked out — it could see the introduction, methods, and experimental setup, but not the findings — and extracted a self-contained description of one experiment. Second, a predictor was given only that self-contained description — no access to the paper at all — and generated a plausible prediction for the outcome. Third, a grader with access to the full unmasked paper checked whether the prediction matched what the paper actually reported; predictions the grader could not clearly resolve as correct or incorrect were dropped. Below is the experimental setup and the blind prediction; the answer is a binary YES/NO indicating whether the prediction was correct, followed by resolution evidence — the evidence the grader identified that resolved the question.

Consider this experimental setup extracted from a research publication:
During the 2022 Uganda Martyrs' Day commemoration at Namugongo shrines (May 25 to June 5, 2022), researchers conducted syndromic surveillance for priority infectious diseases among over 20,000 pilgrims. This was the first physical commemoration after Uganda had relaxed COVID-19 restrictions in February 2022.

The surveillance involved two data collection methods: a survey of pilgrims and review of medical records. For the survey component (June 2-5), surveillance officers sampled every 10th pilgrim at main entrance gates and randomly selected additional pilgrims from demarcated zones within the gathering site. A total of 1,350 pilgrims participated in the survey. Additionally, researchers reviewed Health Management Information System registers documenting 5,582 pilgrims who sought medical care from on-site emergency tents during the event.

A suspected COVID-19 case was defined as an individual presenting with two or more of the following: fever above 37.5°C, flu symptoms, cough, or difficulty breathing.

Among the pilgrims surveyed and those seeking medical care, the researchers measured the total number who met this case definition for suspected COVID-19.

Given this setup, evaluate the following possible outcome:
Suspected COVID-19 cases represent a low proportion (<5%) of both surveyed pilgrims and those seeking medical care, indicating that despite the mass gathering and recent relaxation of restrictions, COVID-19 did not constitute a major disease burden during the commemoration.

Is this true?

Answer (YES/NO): NO